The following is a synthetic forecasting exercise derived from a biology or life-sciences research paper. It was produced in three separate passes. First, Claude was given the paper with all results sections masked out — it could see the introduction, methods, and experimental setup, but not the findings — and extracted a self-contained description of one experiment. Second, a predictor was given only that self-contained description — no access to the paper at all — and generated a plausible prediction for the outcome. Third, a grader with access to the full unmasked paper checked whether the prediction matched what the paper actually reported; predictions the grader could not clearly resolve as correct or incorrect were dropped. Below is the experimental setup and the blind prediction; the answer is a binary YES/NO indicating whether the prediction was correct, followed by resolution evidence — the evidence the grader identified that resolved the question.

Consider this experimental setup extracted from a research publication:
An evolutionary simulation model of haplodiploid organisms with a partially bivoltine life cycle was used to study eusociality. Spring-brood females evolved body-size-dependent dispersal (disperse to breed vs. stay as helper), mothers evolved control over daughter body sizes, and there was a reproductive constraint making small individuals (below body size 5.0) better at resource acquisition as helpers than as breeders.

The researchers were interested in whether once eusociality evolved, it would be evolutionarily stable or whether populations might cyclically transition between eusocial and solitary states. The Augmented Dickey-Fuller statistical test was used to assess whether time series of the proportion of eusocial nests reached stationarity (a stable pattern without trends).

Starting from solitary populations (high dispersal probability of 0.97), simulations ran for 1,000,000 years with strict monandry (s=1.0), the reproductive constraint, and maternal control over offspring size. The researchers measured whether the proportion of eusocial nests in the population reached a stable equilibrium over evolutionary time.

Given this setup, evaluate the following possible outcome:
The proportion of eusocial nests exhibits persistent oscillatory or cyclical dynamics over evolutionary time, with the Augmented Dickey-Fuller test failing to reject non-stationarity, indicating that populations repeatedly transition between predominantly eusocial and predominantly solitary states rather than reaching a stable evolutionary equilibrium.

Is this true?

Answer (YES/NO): NO